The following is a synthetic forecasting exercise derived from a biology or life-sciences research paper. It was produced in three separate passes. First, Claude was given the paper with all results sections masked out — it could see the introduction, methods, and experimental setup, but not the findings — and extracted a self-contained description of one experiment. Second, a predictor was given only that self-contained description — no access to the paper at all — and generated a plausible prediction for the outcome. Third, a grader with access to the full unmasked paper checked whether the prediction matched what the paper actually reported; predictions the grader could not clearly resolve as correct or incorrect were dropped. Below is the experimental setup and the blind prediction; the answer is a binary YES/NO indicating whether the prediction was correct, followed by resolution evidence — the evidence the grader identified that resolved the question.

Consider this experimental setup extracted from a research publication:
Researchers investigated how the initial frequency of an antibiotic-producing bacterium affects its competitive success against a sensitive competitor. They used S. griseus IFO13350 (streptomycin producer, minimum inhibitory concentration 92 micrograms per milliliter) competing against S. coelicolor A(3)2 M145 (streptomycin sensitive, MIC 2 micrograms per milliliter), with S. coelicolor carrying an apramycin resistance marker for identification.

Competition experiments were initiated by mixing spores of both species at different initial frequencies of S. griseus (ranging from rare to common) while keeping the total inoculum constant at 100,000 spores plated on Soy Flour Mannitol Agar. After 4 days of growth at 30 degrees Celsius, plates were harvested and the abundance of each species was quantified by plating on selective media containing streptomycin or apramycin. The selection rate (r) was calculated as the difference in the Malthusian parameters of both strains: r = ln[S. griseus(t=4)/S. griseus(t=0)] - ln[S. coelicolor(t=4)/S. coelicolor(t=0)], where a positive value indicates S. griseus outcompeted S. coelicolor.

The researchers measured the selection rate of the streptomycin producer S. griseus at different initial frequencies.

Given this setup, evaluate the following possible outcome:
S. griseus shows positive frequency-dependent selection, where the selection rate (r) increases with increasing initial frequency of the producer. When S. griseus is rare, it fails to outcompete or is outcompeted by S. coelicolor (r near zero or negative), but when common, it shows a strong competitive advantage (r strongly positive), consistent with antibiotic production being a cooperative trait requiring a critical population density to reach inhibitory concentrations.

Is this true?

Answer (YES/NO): YES